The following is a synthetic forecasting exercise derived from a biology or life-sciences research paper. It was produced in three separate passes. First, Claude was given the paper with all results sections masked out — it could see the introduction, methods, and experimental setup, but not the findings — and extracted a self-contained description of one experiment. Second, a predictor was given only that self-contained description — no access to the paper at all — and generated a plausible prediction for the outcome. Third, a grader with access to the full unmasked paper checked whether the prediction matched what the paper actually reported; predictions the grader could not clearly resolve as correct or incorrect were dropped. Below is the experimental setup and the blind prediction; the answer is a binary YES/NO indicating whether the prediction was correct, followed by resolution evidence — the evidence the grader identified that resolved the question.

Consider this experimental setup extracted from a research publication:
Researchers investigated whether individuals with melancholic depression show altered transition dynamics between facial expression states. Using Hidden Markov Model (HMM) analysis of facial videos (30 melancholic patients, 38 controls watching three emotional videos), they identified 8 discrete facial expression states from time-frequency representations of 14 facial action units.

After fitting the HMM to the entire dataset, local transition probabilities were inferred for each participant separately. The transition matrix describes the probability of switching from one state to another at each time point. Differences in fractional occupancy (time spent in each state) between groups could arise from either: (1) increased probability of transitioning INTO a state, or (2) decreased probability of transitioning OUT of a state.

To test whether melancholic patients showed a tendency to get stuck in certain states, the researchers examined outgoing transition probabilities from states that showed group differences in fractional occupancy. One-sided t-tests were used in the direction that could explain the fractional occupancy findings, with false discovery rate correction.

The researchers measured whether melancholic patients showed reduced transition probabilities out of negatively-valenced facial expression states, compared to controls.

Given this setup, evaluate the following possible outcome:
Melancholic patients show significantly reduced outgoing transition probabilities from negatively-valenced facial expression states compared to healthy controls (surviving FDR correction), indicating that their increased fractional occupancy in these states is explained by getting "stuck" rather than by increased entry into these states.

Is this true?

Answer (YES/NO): NO